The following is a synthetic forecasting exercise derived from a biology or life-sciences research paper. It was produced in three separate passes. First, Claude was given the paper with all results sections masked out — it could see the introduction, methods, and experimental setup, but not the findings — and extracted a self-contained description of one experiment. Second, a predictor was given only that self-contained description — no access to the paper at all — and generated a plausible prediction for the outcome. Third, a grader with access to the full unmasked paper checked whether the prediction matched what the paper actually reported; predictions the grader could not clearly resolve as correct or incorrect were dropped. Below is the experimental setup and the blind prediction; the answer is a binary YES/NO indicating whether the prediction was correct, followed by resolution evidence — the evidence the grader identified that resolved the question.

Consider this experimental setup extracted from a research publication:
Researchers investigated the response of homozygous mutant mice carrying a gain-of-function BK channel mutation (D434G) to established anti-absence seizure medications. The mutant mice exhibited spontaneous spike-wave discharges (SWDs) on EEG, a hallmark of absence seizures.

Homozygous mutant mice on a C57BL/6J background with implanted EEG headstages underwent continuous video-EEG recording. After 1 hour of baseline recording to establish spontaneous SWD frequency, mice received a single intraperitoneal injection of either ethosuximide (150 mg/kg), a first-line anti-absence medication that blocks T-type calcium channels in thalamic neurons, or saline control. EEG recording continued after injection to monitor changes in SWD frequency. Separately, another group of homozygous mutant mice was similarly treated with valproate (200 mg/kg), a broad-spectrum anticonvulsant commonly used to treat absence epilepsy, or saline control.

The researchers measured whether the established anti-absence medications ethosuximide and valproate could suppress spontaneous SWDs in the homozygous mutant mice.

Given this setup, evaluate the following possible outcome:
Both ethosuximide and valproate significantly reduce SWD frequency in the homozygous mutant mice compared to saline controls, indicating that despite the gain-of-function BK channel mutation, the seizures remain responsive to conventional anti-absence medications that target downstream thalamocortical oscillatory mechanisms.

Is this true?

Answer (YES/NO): YES